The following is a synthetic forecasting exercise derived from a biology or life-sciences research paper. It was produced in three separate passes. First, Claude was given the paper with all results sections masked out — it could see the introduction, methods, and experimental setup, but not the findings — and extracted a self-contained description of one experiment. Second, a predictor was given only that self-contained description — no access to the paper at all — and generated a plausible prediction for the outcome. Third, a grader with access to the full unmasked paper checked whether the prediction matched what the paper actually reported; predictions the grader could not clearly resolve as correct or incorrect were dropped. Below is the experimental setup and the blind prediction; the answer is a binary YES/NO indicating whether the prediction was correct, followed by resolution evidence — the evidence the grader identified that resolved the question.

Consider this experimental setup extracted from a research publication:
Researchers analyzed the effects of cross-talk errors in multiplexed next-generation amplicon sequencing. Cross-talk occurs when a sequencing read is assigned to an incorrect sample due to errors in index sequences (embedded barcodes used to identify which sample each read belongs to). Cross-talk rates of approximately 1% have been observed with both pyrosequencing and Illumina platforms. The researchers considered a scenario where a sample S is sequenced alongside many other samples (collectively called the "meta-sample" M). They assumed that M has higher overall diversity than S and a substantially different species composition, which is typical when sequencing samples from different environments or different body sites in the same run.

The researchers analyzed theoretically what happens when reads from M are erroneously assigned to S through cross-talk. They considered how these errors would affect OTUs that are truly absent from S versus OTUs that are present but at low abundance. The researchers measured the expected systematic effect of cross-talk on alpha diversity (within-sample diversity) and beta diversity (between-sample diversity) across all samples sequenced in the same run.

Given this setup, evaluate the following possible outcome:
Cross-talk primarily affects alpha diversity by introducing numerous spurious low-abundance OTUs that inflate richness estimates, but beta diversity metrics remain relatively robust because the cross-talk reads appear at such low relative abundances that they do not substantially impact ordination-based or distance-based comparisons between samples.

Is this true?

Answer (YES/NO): NO